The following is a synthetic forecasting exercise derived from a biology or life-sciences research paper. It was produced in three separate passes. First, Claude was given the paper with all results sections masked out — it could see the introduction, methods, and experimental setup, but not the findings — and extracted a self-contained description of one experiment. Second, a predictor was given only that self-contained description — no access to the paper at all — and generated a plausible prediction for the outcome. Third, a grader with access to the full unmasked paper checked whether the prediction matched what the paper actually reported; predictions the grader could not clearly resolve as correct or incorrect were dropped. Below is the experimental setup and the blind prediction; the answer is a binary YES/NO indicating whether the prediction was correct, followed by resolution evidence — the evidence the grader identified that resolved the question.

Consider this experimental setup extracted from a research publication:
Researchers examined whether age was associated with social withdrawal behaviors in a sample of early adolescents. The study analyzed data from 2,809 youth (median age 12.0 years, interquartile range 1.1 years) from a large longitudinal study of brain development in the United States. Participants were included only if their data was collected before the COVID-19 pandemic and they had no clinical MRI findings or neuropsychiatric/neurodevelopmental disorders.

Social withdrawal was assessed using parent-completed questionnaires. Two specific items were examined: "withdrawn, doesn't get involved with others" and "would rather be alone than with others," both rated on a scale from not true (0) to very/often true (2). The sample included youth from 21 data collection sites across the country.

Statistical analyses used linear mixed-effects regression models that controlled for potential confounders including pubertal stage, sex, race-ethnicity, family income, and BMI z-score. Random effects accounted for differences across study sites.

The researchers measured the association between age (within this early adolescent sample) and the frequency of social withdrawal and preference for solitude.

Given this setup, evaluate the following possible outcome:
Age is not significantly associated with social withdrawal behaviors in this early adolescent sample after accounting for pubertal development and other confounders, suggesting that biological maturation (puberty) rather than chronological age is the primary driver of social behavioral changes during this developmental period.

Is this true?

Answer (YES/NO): NO